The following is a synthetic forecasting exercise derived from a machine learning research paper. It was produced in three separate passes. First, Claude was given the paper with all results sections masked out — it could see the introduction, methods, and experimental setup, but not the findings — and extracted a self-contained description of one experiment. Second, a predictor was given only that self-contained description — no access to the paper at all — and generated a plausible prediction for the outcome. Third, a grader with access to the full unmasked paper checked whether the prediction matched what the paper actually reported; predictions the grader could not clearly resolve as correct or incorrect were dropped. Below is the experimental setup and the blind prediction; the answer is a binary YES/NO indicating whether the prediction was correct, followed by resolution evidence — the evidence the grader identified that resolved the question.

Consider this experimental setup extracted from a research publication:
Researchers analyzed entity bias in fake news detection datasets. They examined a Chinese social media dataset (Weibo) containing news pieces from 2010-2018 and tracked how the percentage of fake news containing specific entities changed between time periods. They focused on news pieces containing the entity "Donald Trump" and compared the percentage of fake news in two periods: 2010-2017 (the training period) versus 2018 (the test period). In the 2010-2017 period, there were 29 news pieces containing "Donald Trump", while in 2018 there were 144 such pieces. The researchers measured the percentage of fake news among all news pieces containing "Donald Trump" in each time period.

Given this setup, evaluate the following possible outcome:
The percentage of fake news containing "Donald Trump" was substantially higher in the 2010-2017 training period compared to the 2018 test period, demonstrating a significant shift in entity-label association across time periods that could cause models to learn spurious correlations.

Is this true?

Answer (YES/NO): NO